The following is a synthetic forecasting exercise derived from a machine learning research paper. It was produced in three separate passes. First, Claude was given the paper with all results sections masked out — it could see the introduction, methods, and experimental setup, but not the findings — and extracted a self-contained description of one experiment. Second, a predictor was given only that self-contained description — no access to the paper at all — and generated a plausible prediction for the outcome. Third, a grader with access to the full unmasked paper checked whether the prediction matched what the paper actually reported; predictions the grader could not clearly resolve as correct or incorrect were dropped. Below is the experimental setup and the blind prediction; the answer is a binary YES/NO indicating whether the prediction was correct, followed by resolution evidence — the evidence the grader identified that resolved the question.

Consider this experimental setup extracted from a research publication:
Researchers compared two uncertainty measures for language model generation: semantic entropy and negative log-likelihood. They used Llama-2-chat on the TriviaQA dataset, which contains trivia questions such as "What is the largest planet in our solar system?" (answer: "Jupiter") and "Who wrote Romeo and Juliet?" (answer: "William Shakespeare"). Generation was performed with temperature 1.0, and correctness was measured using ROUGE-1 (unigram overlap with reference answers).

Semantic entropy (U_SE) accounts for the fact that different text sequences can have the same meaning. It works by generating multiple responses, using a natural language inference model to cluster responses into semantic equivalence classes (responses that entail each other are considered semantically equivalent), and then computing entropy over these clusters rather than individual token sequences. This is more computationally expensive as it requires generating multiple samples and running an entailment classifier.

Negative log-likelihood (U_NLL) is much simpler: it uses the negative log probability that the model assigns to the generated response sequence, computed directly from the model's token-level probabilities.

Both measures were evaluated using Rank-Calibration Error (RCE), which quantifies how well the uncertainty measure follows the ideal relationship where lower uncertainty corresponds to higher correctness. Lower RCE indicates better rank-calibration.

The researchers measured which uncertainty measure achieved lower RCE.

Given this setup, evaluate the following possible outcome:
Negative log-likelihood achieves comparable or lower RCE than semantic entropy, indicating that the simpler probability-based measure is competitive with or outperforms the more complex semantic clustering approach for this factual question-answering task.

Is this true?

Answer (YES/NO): YES